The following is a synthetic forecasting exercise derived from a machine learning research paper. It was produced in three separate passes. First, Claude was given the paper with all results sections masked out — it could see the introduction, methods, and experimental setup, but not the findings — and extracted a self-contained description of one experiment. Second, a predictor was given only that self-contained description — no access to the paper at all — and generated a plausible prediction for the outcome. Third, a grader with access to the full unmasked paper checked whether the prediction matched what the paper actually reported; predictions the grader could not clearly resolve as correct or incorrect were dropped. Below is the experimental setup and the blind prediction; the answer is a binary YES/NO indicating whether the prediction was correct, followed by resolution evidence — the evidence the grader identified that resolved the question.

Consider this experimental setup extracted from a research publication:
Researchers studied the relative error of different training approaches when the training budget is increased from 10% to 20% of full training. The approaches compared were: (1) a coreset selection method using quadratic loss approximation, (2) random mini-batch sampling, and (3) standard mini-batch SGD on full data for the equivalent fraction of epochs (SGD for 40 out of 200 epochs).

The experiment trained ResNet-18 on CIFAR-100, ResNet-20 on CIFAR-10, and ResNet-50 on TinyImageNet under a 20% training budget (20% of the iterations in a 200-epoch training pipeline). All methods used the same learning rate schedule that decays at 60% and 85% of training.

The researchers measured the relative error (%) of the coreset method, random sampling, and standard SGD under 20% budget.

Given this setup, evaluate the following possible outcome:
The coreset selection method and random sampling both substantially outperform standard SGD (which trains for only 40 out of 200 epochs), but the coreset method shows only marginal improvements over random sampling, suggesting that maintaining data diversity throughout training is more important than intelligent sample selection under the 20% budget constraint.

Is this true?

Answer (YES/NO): YES